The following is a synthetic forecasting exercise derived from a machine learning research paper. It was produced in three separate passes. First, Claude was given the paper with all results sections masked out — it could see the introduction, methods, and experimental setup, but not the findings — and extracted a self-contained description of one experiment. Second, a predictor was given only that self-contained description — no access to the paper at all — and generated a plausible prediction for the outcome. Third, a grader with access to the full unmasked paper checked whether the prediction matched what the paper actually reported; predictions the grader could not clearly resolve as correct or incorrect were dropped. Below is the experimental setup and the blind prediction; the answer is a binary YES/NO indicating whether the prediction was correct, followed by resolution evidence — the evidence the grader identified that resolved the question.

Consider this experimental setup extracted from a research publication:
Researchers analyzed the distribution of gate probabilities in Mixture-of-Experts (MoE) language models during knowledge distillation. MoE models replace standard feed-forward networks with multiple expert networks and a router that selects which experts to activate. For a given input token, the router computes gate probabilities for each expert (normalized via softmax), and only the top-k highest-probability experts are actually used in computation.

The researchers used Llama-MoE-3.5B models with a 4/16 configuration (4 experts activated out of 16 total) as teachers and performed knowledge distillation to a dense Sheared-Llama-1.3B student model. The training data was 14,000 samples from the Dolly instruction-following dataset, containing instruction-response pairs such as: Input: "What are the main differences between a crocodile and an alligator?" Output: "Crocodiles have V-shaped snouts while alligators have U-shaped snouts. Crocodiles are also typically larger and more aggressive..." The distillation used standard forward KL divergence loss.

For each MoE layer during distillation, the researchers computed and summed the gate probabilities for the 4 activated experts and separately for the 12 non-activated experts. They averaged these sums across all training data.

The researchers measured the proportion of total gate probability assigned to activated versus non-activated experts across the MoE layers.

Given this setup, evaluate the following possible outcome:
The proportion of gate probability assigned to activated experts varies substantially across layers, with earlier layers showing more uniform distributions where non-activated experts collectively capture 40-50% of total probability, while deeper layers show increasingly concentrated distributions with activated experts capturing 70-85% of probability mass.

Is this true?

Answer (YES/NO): NO